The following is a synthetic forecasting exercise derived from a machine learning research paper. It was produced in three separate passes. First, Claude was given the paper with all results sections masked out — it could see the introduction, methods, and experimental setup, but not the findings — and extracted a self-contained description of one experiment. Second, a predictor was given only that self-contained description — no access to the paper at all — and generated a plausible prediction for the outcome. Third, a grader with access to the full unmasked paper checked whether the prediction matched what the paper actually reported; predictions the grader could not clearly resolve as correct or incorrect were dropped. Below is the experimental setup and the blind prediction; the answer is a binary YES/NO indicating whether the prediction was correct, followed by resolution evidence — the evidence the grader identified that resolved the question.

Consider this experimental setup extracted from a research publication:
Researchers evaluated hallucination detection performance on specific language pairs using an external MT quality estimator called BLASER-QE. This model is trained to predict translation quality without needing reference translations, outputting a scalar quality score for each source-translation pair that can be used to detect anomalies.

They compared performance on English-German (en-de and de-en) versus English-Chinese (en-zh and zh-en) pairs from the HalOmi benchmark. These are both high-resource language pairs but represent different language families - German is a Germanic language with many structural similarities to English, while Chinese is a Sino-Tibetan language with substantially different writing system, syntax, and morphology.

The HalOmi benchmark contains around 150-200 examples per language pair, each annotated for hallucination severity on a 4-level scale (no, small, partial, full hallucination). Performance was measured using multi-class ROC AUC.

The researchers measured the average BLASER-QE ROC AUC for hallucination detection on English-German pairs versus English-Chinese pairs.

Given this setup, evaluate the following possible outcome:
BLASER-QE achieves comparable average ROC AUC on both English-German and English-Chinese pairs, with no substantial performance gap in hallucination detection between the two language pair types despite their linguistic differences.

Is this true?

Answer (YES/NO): NO